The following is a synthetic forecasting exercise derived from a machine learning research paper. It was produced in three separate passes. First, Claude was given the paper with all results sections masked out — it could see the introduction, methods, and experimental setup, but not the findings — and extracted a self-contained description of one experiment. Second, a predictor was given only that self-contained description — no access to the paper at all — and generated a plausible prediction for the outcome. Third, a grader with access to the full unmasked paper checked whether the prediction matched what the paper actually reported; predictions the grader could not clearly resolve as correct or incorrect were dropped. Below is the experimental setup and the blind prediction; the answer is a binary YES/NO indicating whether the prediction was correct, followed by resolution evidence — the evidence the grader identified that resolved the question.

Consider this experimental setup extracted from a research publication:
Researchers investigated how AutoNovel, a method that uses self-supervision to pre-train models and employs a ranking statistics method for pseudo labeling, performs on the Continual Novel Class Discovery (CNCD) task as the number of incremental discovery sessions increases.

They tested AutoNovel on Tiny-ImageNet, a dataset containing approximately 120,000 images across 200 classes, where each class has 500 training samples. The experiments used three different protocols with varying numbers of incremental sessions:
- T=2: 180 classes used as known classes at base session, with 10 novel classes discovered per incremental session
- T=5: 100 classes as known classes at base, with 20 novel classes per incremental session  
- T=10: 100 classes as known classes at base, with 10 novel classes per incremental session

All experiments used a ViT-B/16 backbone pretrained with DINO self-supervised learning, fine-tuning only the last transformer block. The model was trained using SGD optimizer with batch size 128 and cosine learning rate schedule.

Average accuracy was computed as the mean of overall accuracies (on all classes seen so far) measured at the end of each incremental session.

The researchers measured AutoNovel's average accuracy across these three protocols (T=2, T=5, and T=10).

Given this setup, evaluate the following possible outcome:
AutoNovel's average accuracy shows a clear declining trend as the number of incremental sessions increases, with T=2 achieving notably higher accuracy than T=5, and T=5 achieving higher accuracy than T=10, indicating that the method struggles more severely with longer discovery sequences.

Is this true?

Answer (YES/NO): YES